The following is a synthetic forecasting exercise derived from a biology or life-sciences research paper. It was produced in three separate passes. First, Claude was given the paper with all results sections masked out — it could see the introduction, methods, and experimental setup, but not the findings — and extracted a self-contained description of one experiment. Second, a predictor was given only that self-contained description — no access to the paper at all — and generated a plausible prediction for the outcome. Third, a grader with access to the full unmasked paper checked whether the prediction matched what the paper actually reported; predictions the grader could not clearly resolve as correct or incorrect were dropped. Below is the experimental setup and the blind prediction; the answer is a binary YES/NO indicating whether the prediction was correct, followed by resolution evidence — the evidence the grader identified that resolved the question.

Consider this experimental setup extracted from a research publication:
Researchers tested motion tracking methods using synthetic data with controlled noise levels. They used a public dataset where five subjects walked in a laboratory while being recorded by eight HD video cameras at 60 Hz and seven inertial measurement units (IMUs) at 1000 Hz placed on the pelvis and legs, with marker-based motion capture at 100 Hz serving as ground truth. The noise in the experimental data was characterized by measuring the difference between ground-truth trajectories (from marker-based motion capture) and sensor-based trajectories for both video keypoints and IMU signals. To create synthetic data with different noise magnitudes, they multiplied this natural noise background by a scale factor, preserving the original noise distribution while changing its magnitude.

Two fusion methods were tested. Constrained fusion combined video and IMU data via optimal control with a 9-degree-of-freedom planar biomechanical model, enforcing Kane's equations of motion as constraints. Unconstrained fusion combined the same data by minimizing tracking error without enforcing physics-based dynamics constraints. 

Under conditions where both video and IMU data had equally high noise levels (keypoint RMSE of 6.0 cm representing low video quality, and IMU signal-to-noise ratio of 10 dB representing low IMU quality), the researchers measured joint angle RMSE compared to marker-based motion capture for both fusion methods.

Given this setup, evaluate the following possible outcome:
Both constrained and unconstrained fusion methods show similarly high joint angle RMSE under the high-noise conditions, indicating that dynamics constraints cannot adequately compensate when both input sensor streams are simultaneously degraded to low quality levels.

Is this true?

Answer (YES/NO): YES